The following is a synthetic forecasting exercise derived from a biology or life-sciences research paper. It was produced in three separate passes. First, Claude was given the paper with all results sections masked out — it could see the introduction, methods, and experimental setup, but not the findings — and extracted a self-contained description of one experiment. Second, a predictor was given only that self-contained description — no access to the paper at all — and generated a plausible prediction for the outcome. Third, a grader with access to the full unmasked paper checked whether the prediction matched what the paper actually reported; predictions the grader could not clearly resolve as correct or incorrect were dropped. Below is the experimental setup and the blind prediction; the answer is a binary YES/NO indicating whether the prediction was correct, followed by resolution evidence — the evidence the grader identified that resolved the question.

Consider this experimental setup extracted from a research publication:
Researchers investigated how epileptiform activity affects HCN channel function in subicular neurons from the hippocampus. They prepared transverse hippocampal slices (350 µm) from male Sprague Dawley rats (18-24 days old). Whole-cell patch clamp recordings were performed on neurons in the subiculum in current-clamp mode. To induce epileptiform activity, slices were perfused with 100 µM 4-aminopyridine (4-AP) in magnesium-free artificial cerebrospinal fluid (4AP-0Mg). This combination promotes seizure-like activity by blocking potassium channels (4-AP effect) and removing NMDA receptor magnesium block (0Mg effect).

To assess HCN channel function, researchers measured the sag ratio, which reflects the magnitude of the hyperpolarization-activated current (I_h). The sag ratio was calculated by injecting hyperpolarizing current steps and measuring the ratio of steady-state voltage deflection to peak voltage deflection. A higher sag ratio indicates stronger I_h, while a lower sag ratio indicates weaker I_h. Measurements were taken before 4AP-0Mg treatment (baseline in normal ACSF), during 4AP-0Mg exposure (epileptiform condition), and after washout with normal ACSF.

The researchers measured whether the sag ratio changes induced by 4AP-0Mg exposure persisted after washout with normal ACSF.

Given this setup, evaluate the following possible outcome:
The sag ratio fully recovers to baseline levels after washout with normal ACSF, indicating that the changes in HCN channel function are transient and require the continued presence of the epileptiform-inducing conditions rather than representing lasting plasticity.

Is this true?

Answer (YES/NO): NO